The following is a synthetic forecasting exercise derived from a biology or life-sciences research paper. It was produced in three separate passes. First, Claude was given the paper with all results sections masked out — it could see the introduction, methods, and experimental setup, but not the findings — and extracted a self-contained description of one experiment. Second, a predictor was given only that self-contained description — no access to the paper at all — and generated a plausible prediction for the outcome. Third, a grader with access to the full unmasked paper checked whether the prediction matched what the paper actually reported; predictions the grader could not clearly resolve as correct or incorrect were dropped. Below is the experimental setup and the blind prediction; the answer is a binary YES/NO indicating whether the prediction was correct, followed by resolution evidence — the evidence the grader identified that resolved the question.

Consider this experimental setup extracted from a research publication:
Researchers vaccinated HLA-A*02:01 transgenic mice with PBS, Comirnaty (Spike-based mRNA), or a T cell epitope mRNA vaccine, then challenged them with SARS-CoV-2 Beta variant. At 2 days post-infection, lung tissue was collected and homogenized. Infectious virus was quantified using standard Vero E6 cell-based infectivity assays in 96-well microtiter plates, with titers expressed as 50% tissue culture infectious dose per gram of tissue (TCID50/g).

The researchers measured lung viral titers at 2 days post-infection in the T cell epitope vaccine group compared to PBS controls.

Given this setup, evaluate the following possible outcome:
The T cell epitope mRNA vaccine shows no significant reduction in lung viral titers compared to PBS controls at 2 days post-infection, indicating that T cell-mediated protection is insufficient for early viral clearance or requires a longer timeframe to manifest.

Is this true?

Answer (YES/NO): NO